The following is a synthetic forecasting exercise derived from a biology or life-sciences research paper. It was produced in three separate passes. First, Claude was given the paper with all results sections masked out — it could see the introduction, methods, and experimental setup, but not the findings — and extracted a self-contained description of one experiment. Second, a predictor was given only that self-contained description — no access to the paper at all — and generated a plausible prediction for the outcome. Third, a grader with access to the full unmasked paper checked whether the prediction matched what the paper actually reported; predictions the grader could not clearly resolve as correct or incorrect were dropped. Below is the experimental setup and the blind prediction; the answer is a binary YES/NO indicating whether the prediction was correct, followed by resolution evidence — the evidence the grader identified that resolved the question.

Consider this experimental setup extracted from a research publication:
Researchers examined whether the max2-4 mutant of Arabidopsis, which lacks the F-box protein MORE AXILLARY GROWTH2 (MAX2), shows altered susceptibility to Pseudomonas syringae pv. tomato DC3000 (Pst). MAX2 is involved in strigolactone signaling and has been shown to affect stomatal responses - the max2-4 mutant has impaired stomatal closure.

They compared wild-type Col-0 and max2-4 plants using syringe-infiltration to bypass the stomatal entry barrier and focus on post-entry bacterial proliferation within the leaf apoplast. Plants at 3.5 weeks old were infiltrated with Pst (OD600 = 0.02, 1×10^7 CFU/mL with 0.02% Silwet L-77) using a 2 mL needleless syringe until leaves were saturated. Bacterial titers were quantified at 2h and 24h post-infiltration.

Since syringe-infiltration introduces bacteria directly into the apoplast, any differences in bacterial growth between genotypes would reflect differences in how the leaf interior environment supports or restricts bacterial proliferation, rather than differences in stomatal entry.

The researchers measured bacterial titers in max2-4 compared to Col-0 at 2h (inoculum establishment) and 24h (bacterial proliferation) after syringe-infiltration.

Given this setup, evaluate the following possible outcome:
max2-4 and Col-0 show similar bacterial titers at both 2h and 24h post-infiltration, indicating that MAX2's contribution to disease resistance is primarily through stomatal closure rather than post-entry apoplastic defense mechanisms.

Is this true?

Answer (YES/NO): NO